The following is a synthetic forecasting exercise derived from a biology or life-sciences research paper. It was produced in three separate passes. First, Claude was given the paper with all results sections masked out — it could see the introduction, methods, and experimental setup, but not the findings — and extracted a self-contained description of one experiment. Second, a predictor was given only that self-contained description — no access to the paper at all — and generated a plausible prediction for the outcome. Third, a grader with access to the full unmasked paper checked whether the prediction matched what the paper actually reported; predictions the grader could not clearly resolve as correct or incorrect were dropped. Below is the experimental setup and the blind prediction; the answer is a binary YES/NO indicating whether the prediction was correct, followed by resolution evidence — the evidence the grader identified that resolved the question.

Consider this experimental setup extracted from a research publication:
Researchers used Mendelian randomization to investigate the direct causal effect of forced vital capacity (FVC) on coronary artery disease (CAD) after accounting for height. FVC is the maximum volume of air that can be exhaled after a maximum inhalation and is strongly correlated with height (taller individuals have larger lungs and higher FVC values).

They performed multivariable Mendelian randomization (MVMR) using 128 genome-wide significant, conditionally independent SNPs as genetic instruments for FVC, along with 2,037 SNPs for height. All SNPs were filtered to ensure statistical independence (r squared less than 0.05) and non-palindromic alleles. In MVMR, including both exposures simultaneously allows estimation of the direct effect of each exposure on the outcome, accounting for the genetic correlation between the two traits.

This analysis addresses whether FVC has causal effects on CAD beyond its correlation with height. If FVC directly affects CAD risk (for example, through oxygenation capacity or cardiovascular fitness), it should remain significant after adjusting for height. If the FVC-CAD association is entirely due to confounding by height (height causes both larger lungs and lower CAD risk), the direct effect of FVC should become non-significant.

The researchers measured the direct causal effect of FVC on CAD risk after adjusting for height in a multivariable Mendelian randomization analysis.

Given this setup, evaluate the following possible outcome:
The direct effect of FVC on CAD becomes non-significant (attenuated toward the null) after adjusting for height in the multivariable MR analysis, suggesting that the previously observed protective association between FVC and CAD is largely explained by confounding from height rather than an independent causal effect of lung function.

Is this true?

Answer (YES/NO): NO